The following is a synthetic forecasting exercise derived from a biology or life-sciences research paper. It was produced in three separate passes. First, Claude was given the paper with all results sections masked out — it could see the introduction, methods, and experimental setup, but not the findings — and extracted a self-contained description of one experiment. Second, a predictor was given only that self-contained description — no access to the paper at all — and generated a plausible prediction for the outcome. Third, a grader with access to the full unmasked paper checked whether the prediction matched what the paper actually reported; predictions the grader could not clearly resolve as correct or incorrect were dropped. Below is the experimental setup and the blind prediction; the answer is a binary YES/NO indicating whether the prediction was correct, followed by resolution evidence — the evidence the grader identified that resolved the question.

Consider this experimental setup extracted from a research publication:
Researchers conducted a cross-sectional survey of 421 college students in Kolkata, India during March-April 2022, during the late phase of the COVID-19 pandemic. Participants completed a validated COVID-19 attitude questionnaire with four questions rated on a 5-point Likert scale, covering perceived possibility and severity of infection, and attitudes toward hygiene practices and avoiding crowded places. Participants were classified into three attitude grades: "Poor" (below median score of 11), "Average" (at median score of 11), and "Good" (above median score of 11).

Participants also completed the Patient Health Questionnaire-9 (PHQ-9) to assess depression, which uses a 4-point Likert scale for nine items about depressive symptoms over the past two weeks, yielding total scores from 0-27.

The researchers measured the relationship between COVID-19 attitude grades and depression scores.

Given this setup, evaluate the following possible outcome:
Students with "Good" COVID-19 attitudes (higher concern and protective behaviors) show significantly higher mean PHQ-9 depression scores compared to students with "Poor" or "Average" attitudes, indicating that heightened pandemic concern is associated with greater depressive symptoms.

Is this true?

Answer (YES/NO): NO